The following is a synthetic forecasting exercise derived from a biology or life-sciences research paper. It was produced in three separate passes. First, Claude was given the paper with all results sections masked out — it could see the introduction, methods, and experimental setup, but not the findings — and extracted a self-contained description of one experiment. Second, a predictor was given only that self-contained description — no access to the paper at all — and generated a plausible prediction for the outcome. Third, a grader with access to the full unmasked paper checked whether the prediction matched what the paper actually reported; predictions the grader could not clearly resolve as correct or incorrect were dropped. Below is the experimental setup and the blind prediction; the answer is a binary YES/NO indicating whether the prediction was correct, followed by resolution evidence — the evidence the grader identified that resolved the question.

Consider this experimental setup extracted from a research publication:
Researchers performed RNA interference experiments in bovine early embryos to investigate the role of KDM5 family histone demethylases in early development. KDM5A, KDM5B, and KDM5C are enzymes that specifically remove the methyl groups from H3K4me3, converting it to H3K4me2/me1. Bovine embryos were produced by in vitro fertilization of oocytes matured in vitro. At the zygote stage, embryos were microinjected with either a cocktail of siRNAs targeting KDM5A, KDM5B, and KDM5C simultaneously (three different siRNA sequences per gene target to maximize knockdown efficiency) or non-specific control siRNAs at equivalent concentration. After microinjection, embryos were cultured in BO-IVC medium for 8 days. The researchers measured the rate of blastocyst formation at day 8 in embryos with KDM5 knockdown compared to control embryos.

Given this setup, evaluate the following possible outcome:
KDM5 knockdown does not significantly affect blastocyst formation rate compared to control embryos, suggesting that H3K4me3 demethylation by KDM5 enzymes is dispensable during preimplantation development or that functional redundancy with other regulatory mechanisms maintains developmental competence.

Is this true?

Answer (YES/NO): NO